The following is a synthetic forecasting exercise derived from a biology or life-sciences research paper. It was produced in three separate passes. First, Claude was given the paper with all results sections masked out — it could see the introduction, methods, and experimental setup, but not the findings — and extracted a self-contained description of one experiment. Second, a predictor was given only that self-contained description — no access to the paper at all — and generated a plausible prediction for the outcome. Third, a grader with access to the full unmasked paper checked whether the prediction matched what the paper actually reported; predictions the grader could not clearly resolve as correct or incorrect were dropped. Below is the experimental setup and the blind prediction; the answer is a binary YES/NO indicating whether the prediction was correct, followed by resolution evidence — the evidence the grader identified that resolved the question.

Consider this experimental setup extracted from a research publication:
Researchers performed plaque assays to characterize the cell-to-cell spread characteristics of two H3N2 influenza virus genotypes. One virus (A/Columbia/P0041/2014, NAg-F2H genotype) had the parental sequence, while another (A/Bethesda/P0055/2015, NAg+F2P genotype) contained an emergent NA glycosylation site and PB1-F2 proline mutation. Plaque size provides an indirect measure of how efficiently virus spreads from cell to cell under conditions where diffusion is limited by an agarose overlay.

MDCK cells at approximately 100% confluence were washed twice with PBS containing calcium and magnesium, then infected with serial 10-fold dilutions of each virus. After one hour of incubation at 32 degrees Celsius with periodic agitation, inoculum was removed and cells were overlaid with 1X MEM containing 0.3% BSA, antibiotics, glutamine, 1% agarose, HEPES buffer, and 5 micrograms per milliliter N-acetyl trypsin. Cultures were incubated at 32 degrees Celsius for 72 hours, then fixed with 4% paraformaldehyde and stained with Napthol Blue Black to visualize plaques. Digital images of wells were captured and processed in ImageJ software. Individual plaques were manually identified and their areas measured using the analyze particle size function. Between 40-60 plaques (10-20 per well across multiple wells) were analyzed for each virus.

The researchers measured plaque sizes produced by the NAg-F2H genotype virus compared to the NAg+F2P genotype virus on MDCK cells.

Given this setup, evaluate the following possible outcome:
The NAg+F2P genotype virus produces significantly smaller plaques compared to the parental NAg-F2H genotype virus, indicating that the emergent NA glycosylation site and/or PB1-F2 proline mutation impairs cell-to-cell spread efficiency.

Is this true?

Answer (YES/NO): NO